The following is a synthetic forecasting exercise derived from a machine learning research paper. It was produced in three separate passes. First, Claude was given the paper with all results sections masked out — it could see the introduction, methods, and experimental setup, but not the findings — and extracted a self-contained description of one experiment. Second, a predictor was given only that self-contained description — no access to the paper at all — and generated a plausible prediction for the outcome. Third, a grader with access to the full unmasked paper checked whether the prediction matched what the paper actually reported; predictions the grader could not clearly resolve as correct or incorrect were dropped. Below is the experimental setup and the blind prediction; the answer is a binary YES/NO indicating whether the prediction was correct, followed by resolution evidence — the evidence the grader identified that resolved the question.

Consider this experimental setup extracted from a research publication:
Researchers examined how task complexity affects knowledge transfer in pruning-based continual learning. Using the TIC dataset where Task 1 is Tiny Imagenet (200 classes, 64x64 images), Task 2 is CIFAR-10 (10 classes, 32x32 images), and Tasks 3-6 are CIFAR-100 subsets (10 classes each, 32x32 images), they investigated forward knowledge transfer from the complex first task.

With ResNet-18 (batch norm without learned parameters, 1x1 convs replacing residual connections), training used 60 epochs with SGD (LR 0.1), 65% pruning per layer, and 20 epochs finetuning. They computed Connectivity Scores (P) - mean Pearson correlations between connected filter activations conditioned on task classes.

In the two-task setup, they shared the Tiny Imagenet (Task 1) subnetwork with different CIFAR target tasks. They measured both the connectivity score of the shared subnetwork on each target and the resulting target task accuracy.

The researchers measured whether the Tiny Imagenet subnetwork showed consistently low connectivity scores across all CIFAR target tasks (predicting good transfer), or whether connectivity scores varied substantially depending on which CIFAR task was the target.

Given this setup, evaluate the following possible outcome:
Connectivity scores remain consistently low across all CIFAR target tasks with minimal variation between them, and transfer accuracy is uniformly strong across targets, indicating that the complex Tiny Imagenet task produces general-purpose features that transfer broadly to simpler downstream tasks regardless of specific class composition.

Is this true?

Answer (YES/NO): NO